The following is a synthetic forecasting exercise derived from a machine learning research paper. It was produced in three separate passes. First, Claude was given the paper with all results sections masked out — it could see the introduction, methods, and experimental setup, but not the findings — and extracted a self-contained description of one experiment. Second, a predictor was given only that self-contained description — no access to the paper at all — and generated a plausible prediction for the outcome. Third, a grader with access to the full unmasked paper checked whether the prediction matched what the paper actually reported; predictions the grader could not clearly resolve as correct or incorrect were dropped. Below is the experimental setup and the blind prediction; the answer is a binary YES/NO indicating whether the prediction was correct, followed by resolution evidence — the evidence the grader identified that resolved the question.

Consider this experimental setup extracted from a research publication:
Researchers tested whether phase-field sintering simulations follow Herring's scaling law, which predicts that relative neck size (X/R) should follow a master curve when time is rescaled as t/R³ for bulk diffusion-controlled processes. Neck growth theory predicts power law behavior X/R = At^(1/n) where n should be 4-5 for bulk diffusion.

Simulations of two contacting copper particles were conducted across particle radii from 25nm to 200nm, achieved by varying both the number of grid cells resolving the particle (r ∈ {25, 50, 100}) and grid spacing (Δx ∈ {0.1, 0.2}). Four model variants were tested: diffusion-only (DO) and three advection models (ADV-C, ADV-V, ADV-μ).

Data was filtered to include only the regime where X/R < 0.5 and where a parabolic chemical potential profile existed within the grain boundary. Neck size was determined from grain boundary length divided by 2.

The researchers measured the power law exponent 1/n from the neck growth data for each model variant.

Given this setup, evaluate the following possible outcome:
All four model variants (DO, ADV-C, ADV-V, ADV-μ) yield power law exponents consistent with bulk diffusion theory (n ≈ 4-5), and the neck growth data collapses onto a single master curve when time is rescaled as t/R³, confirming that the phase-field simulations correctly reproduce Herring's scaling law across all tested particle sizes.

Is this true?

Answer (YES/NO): NO